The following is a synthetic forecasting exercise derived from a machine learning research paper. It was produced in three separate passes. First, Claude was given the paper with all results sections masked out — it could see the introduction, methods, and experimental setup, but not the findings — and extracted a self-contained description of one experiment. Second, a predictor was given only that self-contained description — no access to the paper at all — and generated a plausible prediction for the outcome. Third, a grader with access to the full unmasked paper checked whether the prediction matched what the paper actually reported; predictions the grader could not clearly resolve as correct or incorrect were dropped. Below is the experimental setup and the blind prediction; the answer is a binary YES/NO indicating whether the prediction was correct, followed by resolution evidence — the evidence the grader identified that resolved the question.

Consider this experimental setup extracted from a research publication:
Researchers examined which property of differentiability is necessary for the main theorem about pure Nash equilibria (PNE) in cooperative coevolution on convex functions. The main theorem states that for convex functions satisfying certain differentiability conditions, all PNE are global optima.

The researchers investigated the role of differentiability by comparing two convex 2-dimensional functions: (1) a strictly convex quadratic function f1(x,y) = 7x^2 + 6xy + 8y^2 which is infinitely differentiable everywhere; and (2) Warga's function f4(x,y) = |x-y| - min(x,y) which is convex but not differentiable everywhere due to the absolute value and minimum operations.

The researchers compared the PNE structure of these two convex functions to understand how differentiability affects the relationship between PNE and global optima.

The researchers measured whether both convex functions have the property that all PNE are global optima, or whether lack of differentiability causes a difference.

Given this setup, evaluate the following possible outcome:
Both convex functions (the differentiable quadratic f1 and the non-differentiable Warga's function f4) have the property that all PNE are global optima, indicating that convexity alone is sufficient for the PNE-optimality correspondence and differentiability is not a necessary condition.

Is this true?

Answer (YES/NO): NO